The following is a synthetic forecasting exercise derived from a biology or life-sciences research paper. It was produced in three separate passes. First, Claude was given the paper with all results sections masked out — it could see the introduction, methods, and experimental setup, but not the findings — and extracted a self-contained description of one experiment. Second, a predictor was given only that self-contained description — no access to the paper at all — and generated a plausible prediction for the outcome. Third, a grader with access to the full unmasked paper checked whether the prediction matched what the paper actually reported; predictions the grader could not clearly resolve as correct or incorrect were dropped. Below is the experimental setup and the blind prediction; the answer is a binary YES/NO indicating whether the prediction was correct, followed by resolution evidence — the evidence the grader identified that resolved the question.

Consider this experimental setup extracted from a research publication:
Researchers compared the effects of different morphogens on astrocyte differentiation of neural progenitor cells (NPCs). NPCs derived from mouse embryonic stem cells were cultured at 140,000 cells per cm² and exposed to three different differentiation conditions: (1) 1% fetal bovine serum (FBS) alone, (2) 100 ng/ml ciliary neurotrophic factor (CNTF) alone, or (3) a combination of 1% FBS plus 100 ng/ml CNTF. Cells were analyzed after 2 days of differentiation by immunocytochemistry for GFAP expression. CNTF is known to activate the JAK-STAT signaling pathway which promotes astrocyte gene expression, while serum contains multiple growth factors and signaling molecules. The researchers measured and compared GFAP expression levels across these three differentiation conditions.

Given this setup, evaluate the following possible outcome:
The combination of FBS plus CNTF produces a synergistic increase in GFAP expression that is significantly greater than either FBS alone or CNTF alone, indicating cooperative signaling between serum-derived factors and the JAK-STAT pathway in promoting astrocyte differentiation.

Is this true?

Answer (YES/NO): NO